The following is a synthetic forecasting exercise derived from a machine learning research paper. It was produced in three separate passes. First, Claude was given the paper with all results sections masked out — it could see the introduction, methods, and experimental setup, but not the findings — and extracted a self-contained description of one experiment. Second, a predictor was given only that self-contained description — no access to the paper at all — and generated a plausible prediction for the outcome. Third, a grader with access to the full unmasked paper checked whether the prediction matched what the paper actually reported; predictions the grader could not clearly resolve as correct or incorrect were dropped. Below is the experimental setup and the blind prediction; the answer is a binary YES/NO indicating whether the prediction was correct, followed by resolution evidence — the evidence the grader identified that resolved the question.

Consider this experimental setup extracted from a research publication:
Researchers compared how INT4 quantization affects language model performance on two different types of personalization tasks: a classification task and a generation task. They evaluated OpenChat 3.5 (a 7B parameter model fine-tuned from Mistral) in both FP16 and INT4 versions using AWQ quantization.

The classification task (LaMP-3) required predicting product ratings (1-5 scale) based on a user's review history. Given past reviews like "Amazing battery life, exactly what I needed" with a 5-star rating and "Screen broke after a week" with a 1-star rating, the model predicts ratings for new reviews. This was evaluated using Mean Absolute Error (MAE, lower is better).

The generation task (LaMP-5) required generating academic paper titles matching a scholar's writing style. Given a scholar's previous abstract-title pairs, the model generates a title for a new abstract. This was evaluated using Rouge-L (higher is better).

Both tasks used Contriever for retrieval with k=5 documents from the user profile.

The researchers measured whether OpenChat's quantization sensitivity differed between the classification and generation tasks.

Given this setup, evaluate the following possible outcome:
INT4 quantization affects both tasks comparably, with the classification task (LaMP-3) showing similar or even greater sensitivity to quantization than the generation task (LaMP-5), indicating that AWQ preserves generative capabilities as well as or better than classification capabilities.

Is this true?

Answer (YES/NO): YES